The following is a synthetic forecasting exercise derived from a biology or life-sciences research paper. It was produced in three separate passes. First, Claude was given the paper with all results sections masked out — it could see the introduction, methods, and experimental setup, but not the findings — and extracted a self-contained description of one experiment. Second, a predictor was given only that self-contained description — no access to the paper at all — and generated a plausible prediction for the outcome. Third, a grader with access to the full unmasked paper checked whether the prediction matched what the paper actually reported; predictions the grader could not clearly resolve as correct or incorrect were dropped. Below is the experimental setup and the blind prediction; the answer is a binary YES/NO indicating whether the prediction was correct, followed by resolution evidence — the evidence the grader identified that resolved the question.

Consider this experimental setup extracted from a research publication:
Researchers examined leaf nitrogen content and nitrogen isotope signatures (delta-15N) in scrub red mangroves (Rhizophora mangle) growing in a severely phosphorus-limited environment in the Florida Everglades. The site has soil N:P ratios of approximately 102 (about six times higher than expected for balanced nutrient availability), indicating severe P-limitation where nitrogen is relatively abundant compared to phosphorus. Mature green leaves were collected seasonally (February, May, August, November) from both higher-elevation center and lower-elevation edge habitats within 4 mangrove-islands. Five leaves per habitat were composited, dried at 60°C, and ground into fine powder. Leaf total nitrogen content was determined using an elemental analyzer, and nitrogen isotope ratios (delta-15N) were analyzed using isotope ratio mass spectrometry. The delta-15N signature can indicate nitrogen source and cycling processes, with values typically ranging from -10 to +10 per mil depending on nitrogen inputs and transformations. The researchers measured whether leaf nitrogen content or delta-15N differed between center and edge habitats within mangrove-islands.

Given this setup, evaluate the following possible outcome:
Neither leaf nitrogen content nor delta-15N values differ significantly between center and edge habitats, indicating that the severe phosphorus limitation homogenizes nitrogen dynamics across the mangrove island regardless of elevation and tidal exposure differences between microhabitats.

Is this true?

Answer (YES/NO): NO